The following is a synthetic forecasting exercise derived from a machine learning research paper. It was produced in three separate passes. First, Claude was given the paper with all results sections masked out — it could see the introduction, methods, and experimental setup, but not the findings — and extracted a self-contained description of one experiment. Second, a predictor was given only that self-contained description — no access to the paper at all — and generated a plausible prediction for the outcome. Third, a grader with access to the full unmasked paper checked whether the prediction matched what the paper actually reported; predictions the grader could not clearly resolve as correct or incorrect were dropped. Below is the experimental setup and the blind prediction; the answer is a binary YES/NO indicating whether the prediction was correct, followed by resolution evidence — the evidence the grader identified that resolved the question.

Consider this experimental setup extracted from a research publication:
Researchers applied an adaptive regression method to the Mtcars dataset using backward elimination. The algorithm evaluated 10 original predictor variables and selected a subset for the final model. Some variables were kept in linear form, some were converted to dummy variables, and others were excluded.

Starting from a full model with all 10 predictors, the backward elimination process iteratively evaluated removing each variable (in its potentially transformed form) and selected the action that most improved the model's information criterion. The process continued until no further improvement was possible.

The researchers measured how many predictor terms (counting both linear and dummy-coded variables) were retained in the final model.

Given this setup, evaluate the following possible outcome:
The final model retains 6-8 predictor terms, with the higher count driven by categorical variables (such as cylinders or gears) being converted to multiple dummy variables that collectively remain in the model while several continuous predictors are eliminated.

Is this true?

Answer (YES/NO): NO